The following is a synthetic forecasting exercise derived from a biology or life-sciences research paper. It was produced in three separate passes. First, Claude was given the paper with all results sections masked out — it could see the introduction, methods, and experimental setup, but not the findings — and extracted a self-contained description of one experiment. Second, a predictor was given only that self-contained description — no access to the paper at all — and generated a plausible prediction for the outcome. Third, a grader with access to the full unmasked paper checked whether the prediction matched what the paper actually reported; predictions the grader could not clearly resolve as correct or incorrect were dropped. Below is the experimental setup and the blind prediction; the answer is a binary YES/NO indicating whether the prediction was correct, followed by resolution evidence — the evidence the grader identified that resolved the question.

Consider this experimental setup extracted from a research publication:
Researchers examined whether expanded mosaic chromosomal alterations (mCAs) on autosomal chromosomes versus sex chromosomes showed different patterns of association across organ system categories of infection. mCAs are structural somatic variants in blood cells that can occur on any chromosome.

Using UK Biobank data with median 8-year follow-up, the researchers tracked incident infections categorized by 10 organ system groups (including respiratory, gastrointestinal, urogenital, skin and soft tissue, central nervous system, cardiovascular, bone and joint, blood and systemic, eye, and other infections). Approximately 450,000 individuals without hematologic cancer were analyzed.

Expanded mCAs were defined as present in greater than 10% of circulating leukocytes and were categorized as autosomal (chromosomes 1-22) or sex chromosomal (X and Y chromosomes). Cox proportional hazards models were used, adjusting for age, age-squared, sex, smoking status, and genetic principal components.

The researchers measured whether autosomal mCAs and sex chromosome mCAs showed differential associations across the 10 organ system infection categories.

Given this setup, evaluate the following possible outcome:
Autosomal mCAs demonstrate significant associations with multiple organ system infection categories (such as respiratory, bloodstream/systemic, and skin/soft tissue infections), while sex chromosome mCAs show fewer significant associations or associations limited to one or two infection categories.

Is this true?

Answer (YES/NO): YES